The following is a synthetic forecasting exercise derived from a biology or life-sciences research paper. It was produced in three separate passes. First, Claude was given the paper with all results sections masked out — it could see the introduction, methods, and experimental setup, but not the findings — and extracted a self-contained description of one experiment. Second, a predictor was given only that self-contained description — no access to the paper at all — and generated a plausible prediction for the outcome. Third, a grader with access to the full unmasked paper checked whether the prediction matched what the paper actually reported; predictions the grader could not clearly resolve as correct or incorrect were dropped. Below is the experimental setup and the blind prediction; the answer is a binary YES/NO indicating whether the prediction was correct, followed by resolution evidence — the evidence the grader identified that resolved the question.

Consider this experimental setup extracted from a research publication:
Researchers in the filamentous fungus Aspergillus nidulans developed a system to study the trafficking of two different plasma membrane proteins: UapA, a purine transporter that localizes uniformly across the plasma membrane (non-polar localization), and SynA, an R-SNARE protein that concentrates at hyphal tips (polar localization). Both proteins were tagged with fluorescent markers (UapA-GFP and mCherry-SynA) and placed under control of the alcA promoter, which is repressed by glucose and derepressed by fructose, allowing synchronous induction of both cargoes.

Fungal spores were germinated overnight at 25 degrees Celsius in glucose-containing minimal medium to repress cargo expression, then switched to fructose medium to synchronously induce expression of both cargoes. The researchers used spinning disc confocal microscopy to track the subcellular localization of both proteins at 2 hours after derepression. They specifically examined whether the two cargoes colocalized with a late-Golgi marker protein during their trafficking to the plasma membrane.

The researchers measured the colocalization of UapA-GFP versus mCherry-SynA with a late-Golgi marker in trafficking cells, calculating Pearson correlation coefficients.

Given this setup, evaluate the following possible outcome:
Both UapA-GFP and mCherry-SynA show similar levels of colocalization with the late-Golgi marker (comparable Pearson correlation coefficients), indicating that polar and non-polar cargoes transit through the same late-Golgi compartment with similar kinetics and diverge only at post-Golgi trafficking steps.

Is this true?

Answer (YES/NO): NO